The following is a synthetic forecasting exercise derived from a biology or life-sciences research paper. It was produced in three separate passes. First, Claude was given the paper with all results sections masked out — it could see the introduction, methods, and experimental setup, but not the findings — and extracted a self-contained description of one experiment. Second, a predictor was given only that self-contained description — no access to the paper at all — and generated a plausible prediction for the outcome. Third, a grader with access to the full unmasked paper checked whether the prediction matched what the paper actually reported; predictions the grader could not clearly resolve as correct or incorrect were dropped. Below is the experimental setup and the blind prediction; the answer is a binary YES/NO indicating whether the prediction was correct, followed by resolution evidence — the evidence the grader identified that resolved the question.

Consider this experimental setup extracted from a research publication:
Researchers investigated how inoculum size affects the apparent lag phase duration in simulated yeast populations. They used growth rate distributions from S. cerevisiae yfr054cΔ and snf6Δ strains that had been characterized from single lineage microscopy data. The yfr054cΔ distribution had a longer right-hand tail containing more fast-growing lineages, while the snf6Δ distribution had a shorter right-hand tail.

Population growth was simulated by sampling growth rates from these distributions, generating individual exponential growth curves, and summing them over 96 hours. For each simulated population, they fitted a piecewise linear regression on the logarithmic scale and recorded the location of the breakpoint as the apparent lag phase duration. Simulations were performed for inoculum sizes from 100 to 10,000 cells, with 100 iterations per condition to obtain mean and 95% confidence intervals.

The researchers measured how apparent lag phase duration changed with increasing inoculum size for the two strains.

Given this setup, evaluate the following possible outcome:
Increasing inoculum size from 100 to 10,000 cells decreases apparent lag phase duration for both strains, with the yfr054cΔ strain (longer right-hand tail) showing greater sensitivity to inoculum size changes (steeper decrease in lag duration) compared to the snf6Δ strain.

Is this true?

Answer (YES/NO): YES